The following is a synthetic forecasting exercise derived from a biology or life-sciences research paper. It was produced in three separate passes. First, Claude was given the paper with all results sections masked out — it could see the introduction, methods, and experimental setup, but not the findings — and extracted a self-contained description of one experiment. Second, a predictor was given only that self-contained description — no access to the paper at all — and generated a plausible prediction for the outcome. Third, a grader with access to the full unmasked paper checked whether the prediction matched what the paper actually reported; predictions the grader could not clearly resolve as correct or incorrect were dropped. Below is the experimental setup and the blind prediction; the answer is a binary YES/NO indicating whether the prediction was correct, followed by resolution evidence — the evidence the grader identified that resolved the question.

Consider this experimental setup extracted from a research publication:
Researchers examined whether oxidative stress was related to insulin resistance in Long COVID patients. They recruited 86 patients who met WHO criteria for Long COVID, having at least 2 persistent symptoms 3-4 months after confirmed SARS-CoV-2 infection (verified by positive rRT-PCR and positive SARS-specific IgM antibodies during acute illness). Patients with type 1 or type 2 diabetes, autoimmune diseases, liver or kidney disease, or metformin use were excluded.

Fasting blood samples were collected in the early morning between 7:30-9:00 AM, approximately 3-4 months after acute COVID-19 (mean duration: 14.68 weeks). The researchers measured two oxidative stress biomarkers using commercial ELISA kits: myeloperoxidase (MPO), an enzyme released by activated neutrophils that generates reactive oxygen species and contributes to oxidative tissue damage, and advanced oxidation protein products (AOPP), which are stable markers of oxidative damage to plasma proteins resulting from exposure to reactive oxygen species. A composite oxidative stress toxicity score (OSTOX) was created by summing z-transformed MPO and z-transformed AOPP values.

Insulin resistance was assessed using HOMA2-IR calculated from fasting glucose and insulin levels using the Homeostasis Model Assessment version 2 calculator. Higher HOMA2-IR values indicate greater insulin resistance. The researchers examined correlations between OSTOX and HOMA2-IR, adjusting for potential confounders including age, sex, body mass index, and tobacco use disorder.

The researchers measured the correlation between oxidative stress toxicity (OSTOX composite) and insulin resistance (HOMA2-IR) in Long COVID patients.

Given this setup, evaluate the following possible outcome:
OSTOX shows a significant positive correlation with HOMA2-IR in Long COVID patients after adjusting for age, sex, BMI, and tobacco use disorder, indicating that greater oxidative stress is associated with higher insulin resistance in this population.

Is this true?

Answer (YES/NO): NO